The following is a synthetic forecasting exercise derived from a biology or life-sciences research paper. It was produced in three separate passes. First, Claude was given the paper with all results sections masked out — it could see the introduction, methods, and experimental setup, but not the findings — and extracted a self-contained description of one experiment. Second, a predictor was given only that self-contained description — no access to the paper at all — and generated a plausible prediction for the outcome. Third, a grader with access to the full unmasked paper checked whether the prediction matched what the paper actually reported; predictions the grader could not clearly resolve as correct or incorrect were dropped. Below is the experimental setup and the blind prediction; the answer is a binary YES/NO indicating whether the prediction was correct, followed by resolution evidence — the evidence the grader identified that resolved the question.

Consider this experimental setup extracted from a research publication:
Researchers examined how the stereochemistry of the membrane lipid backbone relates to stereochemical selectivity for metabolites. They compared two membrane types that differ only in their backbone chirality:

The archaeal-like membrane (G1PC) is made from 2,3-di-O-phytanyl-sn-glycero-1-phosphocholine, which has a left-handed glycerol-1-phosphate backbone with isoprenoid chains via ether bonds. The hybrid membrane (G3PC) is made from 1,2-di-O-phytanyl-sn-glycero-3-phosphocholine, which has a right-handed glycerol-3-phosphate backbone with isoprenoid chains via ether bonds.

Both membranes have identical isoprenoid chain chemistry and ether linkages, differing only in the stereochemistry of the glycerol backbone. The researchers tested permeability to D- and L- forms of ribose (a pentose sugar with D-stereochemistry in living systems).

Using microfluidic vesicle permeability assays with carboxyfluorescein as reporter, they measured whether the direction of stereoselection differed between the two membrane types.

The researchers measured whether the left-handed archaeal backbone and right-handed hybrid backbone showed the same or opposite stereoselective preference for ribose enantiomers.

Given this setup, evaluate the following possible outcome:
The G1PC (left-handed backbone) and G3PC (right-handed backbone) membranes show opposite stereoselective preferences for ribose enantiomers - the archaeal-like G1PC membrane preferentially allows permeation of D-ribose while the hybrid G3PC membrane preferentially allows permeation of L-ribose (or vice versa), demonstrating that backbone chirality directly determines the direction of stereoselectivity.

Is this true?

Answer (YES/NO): NO